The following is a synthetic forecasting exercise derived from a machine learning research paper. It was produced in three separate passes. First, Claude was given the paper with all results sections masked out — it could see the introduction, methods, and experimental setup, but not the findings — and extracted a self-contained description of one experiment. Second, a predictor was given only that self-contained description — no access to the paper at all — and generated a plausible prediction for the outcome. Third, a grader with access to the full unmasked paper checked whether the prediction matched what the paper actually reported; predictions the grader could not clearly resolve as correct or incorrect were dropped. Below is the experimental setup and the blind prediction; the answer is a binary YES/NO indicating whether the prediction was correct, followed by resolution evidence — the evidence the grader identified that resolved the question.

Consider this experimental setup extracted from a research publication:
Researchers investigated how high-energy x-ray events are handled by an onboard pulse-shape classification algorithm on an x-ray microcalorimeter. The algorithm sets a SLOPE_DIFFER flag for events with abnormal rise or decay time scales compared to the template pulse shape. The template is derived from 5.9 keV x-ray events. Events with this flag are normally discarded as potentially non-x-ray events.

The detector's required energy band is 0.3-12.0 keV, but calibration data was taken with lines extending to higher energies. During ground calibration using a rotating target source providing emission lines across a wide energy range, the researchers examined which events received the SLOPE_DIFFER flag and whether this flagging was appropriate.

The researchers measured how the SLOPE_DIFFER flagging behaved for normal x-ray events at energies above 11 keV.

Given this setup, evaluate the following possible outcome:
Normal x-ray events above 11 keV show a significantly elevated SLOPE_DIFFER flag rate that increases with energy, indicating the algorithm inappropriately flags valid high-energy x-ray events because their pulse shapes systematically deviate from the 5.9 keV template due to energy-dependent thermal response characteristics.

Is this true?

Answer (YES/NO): NO